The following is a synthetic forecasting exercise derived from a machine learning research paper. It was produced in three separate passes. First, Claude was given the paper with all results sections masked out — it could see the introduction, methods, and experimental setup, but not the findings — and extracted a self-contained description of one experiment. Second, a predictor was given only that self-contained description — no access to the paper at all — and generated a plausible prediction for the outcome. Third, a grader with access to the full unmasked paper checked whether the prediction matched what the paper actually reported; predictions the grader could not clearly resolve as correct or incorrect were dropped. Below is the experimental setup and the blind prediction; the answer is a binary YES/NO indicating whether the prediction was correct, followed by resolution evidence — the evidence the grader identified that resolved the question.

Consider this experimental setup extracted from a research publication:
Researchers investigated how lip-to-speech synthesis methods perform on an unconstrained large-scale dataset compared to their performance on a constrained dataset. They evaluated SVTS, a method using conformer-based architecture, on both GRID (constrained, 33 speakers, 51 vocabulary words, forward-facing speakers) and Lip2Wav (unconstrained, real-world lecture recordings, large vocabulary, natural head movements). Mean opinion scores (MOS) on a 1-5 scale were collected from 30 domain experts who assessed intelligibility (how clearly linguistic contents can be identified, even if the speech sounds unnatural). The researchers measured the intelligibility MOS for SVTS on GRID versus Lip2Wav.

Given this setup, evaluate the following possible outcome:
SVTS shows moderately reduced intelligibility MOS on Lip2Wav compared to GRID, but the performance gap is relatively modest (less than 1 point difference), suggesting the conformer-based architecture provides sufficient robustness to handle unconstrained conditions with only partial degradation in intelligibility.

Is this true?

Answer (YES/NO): NO